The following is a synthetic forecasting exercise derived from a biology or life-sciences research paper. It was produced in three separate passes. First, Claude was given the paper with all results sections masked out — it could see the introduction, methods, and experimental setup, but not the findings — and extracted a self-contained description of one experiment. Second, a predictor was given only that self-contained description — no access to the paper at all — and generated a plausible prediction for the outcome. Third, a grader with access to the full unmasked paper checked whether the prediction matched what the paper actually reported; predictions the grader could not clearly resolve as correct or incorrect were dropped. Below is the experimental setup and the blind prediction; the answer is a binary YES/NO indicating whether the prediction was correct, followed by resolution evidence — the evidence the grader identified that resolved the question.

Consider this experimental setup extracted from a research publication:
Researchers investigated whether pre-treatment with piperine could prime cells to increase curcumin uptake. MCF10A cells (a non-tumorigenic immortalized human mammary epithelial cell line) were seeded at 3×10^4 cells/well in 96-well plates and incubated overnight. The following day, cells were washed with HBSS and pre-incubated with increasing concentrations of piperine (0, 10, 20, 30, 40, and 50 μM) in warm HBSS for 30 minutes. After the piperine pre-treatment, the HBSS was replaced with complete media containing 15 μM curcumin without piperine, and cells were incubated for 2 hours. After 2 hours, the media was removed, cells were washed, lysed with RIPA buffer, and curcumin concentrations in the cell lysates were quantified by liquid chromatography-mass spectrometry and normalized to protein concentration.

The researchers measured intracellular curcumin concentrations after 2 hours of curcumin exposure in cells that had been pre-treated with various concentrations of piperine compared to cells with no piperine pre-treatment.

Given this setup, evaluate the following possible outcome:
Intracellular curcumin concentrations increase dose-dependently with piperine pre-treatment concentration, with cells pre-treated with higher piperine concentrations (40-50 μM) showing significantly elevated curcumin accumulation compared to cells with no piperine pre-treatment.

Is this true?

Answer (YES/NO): NO